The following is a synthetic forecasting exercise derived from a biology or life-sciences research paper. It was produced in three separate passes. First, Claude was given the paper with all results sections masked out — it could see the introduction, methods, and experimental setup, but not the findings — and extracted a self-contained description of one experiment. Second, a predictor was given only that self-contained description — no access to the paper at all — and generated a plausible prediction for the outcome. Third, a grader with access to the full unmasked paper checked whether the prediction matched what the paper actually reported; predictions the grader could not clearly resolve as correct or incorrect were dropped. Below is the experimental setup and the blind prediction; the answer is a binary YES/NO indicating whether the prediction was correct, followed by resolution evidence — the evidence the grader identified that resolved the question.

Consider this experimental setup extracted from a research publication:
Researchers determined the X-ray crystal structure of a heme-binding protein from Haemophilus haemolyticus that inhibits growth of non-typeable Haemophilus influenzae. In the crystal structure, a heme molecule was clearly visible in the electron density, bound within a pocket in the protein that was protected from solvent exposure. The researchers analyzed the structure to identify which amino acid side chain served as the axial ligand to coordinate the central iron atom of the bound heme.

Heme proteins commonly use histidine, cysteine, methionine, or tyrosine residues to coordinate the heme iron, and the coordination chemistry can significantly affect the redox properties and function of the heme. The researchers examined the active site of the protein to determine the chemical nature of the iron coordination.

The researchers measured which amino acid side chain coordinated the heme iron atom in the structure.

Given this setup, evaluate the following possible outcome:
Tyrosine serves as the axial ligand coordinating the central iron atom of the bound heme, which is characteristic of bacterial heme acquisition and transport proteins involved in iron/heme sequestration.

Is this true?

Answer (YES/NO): NO